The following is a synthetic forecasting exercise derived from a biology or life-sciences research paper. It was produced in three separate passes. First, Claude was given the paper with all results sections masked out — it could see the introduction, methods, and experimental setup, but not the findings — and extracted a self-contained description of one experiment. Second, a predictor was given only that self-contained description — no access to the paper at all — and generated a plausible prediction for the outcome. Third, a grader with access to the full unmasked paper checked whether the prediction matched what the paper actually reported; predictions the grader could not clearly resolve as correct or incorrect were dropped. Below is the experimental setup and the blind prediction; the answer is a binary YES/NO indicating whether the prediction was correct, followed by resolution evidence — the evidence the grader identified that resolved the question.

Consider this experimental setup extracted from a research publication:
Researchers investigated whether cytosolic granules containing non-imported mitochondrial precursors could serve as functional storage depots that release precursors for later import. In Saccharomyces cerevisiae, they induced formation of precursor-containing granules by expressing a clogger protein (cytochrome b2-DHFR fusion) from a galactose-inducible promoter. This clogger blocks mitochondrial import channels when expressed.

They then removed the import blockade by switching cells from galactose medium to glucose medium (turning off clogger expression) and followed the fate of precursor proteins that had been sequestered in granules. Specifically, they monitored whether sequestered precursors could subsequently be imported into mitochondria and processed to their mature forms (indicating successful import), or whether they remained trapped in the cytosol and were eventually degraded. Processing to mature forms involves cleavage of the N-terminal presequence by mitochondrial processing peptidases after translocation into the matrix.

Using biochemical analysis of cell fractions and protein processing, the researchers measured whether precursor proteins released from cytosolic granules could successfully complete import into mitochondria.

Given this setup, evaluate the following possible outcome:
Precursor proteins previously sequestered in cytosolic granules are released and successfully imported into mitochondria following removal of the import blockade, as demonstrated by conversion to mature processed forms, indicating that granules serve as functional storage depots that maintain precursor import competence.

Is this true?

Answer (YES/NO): YES